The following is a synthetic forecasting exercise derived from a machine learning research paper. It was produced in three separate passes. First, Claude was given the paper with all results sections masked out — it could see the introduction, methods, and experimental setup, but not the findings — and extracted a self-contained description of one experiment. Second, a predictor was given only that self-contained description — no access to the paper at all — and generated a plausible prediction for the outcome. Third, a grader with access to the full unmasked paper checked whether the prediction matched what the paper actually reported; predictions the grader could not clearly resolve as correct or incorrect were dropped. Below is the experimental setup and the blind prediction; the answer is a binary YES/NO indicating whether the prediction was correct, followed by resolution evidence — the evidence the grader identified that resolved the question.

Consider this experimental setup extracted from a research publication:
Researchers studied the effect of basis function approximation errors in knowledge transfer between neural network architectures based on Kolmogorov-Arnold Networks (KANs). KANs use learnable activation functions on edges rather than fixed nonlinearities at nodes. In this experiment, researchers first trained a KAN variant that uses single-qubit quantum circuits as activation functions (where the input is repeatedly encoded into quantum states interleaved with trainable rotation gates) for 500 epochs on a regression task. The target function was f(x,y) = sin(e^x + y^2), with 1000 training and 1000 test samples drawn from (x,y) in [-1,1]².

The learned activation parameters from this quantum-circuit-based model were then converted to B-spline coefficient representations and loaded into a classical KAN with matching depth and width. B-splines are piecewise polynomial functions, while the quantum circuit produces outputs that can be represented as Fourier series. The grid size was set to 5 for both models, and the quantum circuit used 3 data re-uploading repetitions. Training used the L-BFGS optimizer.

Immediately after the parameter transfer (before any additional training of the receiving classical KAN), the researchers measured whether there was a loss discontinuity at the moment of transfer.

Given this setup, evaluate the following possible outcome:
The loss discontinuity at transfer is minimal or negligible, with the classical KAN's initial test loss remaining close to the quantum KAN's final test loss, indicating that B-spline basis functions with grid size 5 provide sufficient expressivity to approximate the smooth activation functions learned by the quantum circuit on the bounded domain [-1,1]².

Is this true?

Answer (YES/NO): NO